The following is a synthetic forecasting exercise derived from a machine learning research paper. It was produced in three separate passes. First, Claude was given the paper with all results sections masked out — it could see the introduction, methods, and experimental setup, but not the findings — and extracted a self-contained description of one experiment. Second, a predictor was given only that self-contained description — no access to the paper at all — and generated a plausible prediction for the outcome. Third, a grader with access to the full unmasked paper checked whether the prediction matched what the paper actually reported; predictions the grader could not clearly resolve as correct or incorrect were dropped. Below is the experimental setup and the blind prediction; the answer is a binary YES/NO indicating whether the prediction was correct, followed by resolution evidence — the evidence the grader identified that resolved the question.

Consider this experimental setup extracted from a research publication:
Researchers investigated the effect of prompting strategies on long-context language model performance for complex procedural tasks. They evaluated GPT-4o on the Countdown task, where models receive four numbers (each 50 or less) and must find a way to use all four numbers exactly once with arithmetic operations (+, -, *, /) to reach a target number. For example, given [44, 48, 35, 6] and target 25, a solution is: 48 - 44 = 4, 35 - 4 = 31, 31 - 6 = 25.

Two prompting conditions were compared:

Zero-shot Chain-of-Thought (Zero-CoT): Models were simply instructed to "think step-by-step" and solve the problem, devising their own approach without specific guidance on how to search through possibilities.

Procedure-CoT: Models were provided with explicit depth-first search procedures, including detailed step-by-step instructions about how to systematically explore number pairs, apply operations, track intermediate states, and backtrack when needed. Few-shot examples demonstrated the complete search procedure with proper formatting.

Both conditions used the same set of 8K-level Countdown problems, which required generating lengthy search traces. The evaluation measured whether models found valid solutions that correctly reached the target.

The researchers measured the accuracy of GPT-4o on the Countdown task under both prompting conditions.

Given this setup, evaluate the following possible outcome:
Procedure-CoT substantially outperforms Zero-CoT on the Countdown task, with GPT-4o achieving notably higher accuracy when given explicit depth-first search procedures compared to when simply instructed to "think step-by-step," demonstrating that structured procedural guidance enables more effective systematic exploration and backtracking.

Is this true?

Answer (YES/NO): YES